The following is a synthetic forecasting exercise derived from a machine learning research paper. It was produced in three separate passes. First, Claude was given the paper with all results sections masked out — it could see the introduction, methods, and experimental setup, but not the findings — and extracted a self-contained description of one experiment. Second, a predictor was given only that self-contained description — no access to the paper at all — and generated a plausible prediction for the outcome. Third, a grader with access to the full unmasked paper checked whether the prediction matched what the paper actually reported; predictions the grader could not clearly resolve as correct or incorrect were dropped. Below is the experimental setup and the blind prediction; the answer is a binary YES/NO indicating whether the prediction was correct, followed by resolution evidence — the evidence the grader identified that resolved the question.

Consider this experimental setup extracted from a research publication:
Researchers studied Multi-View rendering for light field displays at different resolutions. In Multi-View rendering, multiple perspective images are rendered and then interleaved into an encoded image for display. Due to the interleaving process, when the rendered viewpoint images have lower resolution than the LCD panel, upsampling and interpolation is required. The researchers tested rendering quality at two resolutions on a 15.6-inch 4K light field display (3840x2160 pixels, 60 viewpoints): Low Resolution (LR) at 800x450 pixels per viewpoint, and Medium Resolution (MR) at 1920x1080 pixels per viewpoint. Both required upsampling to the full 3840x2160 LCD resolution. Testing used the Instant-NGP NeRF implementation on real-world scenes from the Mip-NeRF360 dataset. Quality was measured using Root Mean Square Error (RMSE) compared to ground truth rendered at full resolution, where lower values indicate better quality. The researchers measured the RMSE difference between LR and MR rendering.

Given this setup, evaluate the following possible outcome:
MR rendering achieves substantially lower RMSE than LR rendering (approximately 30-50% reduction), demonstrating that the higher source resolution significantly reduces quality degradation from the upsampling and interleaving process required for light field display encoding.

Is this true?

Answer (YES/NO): YES